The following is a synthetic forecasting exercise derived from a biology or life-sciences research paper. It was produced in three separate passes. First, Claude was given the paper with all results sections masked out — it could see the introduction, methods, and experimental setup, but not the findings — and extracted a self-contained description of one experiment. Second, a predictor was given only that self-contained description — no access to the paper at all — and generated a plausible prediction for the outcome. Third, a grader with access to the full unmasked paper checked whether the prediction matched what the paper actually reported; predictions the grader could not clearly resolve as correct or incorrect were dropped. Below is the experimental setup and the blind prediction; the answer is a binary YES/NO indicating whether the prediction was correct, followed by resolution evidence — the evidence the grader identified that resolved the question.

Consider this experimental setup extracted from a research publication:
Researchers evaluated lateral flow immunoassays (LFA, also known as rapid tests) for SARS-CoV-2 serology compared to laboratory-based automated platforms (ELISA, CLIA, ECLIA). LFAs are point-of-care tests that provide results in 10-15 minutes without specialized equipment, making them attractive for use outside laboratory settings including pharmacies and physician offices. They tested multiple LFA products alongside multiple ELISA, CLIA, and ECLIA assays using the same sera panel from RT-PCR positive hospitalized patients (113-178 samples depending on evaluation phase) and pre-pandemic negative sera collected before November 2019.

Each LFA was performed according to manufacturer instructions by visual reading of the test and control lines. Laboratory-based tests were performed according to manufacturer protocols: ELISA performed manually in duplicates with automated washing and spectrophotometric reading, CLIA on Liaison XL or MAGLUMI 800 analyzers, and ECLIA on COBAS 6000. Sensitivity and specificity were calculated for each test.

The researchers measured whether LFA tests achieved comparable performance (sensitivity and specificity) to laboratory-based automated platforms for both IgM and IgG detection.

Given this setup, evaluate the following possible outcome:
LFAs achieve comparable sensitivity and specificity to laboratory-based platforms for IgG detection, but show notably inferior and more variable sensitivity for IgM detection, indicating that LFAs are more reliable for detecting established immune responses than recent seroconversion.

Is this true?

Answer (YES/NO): NO